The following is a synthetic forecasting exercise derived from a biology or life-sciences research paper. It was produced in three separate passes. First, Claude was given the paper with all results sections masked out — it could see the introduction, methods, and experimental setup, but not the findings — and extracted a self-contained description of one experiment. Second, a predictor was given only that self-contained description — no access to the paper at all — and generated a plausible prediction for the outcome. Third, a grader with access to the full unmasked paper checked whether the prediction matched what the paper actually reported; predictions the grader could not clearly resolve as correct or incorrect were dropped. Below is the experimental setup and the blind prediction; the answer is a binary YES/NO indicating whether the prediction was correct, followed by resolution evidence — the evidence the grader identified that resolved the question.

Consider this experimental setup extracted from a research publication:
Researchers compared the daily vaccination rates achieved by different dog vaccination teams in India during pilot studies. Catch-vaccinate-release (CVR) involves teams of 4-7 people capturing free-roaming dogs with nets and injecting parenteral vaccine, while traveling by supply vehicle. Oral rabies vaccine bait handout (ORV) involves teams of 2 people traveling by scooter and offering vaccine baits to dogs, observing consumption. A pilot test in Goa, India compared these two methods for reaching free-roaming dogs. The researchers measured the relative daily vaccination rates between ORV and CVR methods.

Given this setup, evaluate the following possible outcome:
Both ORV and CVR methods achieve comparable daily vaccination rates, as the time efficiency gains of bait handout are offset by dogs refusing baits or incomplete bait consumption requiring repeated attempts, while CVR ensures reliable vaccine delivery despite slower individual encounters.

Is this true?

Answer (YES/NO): NO